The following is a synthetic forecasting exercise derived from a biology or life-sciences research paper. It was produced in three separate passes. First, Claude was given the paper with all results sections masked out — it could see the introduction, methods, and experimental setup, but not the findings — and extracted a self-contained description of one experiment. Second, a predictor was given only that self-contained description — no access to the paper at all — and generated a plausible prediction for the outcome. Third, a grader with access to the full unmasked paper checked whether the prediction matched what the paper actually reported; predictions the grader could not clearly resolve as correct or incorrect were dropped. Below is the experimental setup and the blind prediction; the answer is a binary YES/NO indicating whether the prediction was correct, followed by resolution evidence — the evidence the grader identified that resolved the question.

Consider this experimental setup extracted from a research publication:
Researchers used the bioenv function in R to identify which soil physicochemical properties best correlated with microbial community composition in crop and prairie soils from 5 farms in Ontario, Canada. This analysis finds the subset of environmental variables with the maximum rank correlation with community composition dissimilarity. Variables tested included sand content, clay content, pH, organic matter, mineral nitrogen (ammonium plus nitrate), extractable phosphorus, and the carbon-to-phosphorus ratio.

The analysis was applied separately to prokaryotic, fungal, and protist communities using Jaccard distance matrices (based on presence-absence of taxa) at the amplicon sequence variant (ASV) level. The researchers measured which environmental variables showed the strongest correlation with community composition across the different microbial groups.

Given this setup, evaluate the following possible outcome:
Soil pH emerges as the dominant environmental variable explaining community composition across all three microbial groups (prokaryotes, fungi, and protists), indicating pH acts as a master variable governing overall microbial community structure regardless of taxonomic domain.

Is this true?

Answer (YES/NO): NO